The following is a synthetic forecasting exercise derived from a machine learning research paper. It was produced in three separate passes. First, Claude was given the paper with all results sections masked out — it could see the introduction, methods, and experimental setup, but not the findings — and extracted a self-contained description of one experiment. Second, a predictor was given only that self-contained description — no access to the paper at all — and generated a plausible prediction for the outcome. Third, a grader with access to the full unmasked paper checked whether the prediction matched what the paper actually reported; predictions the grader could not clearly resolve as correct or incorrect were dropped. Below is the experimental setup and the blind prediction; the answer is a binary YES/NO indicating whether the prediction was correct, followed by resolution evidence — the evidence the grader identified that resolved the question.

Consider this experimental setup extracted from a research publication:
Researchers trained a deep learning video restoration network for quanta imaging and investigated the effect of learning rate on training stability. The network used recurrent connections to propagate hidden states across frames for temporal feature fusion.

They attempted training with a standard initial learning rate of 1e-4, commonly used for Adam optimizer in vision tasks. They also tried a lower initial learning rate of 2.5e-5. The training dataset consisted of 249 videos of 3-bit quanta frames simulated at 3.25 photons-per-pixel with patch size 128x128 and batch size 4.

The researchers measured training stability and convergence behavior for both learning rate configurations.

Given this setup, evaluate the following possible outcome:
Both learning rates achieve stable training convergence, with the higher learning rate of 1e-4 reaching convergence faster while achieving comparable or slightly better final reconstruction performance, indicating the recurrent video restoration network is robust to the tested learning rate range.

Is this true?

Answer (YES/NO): NO